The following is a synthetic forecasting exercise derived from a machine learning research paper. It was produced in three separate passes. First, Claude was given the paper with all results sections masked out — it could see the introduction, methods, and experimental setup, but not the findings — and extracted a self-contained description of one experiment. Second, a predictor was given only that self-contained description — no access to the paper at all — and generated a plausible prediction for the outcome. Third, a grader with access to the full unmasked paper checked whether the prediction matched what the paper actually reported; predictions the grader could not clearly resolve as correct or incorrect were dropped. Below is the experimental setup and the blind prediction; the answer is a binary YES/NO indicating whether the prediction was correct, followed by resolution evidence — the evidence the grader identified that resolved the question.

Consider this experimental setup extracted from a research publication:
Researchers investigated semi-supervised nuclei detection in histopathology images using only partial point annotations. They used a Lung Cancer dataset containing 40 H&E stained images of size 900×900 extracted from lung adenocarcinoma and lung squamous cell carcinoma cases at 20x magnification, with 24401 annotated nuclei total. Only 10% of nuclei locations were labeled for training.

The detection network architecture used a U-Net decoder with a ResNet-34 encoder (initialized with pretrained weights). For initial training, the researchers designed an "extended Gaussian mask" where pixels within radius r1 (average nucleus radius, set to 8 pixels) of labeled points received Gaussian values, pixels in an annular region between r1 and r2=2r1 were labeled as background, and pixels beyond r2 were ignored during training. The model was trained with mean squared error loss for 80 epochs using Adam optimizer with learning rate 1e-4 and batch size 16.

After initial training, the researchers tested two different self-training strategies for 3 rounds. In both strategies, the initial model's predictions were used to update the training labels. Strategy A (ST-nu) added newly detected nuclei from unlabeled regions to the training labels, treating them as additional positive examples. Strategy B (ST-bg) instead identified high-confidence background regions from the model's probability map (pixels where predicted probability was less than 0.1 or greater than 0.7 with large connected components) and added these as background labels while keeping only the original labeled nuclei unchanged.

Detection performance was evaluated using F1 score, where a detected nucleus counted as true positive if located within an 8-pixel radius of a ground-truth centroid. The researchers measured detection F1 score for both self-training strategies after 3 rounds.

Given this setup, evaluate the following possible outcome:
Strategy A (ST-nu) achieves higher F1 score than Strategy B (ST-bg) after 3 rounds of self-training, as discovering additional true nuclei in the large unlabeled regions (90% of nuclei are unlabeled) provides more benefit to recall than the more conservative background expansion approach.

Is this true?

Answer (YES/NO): NO